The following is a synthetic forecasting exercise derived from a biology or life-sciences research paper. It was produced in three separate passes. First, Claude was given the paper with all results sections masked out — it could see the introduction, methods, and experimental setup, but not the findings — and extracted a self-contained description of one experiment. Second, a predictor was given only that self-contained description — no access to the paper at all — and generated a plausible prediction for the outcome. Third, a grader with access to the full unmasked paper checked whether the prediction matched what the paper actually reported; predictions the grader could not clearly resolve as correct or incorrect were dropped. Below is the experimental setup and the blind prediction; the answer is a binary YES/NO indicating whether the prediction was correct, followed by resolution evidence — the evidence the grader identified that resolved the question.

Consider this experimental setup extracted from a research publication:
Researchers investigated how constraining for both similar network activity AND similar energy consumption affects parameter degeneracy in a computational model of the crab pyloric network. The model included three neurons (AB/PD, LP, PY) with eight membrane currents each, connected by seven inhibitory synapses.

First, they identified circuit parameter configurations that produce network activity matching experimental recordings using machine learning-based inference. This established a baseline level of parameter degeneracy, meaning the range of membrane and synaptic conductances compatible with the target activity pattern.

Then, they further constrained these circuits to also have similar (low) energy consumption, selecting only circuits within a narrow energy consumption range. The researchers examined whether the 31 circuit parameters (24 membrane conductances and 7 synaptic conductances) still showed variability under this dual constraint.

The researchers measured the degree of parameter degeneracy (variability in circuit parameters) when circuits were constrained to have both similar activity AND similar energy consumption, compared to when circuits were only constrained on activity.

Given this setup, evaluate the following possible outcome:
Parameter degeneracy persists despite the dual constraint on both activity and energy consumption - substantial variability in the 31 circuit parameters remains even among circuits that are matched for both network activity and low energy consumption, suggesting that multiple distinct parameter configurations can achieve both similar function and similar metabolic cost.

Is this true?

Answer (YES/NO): YES